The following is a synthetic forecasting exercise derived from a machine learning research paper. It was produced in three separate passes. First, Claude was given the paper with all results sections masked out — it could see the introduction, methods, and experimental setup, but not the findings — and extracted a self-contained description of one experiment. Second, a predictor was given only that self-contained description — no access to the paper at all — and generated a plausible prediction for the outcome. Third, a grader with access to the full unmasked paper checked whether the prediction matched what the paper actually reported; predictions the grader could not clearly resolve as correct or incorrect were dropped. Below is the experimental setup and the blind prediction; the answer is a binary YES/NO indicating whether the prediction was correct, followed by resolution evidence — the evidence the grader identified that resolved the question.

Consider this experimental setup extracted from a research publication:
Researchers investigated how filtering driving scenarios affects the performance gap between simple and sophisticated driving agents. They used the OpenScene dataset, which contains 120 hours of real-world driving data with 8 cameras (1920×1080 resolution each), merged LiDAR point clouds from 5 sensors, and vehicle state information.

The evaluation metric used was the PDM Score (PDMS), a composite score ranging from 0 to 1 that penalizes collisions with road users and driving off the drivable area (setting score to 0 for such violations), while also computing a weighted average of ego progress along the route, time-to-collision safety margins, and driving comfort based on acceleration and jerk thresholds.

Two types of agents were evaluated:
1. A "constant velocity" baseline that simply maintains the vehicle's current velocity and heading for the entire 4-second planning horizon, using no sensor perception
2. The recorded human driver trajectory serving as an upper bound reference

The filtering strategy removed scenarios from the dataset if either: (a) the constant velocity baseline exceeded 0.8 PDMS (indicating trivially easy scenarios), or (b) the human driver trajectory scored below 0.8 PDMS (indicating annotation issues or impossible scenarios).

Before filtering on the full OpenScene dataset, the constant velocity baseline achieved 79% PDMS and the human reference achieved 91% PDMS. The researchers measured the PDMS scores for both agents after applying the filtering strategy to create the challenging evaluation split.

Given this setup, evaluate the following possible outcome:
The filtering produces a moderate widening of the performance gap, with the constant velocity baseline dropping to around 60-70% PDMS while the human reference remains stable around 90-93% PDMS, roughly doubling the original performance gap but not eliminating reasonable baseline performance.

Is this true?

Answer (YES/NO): NO